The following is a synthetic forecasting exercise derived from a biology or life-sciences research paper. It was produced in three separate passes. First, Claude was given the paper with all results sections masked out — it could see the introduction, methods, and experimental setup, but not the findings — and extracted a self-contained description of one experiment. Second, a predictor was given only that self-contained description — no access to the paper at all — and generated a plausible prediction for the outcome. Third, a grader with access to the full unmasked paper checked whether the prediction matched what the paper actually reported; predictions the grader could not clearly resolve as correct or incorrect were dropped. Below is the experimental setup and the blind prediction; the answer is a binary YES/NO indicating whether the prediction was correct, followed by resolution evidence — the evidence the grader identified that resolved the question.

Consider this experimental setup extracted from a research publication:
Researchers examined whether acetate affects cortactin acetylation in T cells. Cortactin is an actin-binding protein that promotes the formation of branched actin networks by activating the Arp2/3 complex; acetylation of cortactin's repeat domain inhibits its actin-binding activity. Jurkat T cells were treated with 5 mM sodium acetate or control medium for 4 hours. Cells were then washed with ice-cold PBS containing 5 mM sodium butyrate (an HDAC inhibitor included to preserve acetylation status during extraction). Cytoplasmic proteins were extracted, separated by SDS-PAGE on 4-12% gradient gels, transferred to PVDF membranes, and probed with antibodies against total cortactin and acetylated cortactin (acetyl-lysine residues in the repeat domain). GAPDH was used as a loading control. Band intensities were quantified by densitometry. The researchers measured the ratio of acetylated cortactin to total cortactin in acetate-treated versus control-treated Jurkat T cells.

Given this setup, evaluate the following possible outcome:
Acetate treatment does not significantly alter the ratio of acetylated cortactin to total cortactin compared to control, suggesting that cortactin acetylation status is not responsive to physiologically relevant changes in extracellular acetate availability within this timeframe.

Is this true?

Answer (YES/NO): NO